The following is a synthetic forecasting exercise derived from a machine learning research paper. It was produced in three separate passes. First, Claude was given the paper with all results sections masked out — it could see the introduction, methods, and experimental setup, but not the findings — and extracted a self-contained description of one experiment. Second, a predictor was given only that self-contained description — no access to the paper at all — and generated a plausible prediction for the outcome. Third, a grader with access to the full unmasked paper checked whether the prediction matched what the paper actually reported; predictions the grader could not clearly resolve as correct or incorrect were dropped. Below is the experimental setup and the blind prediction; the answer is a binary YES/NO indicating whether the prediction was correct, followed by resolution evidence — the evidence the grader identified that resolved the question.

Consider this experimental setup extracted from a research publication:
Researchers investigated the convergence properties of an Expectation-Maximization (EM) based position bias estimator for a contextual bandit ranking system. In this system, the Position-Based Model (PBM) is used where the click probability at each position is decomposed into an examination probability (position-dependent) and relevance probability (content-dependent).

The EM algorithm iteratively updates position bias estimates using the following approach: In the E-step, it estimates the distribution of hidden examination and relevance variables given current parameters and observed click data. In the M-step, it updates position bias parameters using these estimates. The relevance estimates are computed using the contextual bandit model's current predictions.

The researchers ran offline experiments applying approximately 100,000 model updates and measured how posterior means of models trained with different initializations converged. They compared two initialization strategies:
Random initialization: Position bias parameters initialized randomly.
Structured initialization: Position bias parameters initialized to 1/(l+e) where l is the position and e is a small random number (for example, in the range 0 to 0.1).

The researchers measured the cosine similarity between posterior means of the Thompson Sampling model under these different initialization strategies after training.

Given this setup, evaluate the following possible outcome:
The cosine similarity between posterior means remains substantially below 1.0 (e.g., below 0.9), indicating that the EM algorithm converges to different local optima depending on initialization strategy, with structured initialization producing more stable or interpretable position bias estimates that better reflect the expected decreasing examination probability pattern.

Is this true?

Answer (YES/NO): NO